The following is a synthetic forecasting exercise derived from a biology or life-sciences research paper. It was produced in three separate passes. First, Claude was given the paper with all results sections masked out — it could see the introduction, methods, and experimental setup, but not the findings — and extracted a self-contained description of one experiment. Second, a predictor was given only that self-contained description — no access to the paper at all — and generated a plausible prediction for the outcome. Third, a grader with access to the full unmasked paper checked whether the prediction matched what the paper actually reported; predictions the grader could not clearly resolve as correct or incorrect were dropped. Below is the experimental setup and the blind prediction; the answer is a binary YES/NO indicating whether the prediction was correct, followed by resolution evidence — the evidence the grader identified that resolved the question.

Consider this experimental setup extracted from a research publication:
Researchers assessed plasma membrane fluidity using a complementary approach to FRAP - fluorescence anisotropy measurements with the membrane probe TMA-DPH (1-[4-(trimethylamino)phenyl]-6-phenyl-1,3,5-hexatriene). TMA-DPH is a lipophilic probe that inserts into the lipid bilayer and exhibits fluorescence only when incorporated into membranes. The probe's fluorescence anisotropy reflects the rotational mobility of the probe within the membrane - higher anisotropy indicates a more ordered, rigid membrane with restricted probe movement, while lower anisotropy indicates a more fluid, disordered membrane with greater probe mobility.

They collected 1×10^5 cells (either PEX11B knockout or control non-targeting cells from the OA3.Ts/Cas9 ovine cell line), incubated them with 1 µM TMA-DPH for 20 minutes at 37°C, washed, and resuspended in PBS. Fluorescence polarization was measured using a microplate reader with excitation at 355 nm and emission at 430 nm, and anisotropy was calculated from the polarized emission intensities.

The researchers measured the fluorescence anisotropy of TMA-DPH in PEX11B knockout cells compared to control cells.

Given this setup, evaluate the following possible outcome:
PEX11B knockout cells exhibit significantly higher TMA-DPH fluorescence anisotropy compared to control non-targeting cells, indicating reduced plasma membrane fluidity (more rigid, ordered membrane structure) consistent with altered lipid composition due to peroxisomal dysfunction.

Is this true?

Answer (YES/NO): NO